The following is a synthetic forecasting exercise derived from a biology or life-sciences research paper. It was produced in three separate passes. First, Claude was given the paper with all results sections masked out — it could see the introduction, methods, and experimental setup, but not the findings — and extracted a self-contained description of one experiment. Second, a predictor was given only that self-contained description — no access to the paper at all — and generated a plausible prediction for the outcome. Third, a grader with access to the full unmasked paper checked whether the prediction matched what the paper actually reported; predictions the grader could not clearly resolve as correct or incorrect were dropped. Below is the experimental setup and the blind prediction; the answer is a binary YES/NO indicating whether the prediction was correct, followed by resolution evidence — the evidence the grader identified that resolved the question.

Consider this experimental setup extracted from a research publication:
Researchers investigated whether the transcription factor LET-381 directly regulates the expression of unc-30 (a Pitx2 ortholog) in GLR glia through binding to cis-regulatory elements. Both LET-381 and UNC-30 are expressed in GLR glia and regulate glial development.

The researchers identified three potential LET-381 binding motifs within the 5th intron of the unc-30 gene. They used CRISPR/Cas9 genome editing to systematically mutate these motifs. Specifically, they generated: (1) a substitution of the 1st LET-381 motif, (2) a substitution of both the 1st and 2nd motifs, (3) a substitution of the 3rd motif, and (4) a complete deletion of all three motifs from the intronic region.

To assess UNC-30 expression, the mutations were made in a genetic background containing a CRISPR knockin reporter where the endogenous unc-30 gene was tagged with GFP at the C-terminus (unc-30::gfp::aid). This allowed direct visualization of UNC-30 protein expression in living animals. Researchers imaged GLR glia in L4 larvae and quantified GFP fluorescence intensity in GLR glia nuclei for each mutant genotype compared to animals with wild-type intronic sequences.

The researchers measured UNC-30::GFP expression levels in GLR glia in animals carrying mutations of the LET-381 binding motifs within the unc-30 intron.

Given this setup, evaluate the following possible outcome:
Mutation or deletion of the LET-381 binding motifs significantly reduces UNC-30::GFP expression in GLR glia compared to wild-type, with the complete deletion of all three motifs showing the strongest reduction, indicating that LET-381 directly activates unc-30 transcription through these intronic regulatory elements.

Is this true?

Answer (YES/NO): YES